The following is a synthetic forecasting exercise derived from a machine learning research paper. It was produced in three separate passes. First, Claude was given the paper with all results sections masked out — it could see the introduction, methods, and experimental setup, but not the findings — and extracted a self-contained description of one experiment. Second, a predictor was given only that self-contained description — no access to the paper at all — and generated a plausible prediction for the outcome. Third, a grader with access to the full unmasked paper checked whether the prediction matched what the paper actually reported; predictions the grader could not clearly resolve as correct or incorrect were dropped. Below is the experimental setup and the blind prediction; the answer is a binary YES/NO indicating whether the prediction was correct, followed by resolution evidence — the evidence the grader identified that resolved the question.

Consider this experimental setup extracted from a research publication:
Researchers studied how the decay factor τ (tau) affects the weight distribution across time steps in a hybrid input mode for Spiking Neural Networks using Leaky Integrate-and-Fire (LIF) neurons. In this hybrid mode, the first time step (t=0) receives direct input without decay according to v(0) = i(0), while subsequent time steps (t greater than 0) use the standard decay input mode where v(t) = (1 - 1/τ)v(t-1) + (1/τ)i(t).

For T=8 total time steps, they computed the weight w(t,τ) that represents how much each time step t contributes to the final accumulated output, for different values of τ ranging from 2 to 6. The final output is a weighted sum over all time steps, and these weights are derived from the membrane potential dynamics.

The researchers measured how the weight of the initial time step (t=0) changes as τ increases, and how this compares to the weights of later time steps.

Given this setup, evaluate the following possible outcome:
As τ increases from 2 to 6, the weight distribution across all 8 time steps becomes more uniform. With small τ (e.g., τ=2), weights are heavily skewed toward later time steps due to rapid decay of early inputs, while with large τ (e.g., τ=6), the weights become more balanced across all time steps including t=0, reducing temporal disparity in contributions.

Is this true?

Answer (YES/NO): NO